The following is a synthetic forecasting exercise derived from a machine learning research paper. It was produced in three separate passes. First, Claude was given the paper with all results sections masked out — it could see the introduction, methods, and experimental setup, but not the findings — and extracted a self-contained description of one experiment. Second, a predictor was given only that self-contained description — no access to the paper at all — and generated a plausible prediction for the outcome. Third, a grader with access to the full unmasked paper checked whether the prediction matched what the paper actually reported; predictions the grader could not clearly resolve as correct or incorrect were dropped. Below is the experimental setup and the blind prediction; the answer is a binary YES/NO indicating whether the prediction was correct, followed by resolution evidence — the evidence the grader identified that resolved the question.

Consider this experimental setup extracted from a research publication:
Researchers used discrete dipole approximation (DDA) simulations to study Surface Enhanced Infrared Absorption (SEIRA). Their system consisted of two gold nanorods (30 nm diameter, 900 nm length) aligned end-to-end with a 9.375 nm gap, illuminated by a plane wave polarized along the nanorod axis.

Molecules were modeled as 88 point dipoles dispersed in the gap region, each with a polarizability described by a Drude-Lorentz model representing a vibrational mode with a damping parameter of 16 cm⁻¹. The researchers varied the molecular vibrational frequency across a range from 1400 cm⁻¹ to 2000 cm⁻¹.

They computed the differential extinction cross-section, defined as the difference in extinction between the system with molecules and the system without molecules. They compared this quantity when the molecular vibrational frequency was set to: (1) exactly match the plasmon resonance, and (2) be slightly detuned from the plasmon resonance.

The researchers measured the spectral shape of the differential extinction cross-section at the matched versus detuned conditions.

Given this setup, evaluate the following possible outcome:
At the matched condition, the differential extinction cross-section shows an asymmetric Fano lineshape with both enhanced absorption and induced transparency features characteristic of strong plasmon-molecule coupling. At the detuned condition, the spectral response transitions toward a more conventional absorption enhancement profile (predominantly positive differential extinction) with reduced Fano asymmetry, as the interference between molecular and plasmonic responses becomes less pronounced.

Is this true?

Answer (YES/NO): NO